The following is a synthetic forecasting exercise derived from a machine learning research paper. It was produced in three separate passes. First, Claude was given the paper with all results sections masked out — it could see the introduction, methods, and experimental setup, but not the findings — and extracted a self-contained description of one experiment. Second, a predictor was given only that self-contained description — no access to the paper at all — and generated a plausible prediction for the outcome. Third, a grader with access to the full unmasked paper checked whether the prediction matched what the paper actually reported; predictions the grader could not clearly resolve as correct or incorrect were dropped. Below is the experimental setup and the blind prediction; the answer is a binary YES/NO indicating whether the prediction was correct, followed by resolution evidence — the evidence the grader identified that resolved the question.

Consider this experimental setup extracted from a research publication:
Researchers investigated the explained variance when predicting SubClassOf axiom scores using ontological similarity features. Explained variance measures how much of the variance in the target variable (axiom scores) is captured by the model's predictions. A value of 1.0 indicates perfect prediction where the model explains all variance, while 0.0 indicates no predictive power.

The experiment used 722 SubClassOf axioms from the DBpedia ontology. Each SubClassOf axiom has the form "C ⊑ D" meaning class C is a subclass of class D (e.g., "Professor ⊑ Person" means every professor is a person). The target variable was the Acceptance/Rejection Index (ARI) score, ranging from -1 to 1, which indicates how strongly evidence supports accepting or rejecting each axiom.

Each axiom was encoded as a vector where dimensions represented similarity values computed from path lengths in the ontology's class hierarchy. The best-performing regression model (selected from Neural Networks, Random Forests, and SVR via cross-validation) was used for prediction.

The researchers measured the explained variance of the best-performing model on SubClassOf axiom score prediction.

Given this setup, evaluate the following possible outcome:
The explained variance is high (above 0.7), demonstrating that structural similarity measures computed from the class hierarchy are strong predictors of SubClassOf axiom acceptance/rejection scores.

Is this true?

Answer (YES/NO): YES